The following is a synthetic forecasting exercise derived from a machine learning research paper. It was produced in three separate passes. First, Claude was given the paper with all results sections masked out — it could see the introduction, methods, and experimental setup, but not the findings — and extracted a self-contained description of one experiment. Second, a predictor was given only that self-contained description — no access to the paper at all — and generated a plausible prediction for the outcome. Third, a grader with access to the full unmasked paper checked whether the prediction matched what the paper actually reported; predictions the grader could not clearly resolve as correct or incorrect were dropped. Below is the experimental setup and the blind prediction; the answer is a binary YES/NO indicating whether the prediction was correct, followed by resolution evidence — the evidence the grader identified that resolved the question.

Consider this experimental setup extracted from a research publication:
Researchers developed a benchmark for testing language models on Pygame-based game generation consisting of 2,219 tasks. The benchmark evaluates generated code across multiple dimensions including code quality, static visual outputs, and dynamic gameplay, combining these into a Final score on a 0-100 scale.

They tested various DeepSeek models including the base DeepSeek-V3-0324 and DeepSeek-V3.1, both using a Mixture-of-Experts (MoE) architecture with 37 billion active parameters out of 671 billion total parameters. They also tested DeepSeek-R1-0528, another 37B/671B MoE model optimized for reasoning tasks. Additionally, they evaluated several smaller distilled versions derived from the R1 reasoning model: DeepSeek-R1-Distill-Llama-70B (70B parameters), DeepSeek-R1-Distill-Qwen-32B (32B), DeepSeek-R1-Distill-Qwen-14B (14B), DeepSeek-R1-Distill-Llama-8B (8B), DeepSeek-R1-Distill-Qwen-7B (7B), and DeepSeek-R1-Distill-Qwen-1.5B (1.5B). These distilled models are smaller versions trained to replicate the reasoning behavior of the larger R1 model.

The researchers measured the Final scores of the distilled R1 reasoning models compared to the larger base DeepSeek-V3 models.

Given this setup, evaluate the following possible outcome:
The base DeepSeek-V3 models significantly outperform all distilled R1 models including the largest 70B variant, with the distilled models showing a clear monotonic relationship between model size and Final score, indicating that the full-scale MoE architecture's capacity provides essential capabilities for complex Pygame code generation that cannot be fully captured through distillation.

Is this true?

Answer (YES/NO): YES